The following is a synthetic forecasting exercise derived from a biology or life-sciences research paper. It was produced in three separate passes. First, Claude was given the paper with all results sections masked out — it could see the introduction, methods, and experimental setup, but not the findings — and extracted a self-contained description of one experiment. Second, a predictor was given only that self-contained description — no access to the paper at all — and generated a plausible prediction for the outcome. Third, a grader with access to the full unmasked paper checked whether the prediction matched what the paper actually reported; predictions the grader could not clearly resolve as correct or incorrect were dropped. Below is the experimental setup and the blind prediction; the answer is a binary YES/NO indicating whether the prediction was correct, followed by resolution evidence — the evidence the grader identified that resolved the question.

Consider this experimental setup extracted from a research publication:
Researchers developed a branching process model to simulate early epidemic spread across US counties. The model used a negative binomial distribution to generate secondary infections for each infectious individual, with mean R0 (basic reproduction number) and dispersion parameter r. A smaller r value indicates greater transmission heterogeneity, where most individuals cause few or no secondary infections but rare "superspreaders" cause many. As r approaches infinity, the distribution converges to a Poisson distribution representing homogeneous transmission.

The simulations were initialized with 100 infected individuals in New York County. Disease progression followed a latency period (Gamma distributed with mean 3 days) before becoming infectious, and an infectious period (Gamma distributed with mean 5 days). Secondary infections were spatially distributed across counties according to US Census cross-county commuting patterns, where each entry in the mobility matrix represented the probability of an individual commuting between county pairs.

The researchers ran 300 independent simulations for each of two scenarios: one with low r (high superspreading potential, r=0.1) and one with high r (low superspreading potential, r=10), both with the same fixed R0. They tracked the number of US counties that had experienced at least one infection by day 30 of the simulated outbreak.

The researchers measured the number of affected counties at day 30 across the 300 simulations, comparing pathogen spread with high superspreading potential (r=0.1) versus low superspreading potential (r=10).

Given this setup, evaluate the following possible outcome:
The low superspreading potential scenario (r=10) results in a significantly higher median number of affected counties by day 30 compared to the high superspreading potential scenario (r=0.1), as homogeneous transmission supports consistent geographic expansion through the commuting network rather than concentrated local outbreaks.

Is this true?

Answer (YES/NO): YES